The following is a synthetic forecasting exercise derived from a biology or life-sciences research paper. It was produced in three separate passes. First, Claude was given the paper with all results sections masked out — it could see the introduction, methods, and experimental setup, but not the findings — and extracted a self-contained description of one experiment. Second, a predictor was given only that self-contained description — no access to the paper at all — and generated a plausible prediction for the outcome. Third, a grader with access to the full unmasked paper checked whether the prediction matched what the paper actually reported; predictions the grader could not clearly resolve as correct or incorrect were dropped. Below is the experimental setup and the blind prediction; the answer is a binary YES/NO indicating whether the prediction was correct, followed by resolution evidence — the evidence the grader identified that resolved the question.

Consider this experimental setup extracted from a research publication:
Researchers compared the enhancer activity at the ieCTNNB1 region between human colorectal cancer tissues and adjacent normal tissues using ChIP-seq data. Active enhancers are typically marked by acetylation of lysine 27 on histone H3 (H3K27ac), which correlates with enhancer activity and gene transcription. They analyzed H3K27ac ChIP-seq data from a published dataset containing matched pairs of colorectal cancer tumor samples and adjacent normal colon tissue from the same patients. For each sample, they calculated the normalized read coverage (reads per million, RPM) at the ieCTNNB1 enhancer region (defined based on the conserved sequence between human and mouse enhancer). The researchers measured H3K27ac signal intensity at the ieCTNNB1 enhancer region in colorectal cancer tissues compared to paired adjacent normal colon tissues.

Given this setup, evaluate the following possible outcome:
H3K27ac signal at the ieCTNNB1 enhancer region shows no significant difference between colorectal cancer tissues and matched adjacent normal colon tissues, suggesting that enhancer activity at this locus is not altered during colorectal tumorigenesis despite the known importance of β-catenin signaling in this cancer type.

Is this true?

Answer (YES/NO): NO